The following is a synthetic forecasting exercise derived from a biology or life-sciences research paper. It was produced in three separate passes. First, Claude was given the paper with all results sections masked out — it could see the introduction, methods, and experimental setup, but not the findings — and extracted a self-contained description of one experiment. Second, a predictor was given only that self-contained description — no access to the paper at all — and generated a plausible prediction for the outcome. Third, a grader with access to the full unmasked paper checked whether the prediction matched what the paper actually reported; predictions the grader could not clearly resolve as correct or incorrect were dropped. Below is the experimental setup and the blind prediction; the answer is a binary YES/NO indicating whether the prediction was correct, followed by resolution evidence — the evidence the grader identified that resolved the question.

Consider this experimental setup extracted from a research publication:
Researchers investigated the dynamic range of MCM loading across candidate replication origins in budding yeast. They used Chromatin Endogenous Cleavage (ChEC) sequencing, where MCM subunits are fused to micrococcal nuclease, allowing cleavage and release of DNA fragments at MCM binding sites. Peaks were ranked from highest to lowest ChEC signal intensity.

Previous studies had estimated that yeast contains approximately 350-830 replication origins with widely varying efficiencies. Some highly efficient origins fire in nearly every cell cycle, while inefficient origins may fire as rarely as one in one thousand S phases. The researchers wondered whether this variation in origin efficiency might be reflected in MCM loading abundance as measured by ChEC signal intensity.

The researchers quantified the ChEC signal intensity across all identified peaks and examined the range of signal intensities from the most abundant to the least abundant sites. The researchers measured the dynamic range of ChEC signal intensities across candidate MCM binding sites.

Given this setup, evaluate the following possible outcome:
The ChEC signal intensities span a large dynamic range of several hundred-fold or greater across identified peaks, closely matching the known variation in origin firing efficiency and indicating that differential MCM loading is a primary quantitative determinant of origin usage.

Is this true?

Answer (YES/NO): YES